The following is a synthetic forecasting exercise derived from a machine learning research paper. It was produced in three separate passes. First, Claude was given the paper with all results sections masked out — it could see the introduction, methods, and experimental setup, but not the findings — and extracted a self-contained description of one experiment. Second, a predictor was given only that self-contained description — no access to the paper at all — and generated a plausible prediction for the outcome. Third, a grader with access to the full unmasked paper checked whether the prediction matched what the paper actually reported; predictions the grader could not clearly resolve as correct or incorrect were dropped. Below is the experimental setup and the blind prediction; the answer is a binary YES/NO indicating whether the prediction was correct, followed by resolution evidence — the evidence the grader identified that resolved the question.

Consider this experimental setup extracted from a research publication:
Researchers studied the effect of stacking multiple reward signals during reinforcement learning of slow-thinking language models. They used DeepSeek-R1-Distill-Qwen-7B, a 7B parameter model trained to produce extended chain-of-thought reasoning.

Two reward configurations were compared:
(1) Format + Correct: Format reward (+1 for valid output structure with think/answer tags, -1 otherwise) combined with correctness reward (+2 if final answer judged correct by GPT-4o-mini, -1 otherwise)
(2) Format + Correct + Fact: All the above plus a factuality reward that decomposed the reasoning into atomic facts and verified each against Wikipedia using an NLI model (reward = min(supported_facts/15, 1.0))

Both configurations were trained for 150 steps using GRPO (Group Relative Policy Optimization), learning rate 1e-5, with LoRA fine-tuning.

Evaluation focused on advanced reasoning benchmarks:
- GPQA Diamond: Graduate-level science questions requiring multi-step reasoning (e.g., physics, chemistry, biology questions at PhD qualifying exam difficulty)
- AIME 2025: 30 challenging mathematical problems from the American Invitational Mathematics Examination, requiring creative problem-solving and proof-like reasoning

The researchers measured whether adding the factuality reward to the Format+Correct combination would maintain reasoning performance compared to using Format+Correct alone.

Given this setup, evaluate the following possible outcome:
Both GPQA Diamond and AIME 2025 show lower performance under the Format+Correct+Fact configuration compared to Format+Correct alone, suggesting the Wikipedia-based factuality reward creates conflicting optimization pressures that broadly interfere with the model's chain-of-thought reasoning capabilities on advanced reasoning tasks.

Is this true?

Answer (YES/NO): YES